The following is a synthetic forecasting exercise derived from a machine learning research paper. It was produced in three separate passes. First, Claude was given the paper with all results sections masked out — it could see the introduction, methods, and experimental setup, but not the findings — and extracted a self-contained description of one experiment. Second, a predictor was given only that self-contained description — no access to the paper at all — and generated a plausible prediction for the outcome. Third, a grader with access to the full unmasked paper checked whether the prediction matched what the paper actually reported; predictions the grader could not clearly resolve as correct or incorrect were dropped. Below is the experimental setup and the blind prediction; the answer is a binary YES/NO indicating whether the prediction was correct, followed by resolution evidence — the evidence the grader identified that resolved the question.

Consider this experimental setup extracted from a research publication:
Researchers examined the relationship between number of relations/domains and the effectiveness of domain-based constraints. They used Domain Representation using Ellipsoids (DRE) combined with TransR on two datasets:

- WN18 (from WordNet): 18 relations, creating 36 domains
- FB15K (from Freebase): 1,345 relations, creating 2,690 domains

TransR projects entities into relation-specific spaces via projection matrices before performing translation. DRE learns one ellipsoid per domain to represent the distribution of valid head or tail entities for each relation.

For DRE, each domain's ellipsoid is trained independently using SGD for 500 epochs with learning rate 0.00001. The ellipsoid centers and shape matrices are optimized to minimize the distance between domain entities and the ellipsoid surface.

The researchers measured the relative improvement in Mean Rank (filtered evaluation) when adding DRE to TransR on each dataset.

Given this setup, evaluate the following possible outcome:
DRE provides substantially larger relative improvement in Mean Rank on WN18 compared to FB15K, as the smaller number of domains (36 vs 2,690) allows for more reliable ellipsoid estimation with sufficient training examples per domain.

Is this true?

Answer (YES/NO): NO